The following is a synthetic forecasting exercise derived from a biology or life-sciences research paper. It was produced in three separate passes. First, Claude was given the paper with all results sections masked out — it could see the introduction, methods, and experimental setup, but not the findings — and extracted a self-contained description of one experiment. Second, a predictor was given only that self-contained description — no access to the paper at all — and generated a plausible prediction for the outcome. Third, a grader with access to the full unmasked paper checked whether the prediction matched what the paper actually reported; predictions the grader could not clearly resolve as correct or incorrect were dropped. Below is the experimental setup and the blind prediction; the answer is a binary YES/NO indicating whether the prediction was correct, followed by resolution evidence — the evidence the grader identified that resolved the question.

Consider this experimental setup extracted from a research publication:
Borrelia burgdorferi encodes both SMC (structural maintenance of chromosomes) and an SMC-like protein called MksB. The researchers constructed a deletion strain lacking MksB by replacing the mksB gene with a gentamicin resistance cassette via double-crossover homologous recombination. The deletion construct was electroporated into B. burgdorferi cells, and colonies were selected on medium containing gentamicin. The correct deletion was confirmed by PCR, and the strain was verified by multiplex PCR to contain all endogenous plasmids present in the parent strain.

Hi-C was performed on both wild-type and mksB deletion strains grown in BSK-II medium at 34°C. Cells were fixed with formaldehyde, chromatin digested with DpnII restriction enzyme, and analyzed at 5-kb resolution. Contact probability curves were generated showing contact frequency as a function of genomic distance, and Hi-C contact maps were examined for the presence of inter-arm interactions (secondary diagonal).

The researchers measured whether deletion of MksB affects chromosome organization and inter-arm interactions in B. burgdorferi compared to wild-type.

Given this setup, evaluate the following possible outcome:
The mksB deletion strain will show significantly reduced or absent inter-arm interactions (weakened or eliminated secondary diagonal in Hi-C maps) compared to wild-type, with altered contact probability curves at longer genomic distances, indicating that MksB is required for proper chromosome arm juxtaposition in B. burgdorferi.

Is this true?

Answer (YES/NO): NO